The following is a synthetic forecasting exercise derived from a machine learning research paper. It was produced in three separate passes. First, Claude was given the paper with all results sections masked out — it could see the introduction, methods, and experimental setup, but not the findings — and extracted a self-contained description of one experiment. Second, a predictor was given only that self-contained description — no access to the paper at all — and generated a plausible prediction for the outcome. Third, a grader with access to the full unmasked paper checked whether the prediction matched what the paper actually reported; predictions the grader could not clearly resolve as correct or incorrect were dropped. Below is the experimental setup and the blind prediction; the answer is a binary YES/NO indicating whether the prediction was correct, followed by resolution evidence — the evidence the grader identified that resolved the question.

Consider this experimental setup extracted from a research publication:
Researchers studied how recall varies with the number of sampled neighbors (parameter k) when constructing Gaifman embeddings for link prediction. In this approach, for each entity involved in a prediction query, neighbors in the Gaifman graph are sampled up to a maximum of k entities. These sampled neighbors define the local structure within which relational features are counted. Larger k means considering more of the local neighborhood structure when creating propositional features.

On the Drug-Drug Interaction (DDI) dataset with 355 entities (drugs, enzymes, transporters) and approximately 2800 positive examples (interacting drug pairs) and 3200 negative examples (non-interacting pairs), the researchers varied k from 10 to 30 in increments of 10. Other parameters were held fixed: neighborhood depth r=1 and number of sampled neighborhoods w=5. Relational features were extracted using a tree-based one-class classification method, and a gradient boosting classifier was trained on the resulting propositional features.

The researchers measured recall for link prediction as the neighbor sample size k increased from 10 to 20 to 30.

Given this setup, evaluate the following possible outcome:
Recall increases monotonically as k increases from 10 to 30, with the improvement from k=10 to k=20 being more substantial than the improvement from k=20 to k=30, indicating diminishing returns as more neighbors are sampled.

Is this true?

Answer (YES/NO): NO